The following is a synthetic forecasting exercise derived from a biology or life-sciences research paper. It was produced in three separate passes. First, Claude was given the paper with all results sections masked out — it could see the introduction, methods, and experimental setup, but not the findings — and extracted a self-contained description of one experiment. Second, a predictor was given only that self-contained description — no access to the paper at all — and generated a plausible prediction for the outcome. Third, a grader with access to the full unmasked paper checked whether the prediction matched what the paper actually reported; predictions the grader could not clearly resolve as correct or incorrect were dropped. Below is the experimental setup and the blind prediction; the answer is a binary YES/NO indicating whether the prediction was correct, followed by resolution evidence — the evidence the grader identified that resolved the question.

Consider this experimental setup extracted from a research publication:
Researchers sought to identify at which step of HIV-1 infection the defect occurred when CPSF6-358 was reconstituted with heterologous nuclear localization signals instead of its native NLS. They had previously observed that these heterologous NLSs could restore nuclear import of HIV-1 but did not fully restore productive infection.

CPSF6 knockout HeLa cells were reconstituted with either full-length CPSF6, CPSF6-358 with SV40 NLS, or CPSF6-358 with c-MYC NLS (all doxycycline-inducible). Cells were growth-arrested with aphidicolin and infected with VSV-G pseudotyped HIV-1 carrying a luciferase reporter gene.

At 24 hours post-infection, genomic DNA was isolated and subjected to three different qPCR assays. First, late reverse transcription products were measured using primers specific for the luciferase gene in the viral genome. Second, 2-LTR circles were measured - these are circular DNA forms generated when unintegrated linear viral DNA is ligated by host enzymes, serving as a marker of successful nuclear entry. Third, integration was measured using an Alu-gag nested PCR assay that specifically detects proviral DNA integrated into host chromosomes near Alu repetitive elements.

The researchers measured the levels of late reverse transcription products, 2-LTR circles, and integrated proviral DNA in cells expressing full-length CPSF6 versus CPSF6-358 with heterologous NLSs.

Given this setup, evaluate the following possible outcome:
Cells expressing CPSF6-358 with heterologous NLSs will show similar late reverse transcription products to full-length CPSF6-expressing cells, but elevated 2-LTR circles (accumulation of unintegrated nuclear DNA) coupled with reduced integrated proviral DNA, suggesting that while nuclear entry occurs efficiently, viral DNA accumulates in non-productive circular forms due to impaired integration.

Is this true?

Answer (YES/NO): NO